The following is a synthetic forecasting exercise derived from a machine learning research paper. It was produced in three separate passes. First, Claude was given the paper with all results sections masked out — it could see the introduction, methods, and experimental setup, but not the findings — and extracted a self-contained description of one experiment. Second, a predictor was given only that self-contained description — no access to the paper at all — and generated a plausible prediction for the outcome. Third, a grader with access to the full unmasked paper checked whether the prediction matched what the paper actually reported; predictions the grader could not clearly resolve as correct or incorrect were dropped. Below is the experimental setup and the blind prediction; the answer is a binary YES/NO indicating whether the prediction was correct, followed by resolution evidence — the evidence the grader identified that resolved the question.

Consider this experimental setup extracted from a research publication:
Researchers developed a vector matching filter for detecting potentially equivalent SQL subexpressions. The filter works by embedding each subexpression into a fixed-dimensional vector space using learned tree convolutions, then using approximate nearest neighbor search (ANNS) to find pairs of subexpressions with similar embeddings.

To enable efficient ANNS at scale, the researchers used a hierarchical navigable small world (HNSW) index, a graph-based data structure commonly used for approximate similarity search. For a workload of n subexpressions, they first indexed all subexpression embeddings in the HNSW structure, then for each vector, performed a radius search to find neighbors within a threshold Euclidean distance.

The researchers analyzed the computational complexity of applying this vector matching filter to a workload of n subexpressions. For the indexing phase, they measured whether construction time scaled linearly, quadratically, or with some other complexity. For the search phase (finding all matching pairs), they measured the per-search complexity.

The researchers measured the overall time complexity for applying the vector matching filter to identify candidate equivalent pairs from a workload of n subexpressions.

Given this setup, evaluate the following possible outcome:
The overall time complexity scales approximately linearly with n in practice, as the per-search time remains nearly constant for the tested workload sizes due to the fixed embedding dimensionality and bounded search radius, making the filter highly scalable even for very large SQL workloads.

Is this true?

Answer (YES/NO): NO